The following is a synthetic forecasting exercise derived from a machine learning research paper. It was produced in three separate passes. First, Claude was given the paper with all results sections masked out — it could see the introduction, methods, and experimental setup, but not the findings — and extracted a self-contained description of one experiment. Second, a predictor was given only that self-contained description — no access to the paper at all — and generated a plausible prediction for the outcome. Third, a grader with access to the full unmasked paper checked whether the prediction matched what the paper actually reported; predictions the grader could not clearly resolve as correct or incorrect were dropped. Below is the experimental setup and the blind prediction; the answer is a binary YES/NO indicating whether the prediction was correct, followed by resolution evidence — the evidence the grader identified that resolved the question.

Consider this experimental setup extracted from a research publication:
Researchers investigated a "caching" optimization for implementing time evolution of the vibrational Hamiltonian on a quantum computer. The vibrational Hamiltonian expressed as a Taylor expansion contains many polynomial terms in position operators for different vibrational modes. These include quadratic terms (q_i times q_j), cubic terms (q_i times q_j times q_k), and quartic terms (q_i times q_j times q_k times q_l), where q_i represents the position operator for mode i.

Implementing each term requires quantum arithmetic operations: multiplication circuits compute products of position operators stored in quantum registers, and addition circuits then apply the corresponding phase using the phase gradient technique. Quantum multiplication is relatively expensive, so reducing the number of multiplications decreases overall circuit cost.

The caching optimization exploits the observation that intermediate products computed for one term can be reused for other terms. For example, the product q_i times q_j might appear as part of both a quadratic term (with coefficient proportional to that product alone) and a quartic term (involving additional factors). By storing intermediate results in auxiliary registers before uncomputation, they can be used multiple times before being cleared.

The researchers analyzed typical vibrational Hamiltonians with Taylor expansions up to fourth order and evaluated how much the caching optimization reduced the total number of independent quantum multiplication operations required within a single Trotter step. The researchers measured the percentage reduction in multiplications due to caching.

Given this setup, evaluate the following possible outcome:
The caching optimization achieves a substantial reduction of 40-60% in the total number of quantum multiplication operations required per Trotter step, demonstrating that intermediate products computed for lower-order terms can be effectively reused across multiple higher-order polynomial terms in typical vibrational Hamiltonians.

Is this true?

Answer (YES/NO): NO